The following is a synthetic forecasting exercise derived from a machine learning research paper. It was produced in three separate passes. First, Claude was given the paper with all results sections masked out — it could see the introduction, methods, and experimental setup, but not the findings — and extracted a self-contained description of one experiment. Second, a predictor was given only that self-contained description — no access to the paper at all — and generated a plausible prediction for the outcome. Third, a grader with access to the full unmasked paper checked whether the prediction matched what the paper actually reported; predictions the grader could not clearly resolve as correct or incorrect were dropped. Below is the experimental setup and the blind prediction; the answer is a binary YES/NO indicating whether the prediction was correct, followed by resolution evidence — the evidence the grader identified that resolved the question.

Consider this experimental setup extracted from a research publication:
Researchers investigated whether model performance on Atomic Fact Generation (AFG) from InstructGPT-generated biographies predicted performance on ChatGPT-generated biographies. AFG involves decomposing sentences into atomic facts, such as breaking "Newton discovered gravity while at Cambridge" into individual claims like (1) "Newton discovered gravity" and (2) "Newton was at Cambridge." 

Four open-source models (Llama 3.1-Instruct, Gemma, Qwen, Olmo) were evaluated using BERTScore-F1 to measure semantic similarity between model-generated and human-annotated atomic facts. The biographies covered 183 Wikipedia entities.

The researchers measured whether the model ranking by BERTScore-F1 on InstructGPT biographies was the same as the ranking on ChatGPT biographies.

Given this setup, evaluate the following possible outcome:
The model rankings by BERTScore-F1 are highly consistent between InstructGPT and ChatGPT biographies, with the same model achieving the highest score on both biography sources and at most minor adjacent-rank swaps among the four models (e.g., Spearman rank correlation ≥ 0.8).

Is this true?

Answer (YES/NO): NO